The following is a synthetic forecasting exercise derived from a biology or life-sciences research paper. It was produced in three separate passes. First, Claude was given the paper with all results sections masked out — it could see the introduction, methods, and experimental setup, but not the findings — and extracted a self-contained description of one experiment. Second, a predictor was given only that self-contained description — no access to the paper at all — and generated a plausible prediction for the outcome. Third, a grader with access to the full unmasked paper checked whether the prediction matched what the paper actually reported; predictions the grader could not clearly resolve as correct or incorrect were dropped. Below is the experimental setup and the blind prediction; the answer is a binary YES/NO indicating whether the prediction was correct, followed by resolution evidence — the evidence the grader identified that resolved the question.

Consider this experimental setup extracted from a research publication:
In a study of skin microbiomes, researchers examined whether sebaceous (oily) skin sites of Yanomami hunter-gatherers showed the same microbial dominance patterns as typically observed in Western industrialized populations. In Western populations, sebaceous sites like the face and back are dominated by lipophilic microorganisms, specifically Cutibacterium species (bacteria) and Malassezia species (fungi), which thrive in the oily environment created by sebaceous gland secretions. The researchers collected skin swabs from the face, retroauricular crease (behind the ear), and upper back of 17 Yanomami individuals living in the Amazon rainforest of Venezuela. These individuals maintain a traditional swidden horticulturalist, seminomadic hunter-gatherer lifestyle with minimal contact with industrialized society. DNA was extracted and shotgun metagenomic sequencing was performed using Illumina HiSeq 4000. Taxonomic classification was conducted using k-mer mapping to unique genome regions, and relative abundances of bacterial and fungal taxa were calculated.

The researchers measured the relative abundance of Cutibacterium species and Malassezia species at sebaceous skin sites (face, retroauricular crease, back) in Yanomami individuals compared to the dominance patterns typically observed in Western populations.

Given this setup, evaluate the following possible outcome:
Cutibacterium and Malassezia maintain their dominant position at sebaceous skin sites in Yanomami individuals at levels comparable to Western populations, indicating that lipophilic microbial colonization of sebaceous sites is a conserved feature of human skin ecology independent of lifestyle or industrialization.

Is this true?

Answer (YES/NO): NO